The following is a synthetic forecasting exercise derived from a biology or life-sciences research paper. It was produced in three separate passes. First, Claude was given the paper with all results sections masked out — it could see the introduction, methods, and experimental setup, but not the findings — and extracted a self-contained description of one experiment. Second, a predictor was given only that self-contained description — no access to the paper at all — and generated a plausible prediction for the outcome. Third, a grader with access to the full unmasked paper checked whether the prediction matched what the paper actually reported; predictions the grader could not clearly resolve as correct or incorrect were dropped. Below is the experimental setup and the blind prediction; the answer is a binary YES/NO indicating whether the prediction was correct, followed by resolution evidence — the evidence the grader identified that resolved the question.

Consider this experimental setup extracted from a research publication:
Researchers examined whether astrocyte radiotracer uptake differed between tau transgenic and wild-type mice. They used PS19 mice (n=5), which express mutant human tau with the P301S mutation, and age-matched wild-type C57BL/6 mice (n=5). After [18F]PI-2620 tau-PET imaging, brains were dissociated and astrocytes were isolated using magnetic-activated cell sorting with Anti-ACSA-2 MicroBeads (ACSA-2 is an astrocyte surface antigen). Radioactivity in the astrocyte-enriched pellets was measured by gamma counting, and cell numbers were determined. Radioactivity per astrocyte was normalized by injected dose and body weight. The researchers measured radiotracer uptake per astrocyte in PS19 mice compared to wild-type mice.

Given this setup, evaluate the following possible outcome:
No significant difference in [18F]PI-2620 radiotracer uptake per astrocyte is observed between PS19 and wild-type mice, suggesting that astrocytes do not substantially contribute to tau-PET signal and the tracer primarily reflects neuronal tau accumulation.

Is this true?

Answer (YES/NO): YES